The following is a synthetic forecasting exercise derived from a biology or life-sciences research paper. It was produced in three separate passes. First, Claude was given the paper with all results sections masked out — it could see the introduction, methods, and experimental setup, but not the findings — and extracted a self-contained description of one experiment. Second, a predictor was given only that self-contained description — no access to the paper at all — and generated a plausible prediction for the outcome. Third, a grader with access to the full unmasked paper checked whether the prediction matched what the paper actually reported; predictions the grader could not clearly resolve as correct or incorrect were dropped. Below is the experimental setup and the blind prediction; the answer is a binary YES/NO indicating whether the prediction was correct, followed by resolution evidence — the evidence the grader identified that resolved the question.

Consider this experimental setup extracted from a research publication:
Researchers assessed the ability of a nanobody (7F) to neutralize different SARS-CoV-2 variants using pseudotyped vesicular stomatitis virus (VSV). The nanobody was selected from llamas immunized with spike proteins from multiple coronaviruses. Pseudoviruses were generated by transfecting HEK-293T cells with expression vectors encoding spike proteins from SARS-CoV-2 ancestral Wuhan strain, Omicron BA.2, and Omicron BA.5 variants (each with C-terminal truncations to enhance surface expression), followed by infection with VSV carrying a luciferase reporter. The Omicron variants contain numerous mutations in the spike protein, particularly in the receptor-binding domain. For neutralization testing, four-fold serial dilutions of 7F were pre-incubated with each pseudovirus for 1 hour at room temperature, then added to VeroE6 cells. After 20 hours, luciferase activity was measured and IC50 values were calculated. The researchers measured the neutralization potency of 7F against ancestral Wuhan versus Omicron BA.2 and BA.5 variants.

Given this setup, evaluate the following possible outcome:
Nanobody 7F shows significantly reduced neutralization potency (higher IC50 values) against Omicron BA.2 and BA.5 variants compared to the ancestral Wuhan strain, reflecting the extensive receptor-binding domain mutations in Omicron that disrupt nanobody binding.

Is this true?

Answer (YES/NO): NO